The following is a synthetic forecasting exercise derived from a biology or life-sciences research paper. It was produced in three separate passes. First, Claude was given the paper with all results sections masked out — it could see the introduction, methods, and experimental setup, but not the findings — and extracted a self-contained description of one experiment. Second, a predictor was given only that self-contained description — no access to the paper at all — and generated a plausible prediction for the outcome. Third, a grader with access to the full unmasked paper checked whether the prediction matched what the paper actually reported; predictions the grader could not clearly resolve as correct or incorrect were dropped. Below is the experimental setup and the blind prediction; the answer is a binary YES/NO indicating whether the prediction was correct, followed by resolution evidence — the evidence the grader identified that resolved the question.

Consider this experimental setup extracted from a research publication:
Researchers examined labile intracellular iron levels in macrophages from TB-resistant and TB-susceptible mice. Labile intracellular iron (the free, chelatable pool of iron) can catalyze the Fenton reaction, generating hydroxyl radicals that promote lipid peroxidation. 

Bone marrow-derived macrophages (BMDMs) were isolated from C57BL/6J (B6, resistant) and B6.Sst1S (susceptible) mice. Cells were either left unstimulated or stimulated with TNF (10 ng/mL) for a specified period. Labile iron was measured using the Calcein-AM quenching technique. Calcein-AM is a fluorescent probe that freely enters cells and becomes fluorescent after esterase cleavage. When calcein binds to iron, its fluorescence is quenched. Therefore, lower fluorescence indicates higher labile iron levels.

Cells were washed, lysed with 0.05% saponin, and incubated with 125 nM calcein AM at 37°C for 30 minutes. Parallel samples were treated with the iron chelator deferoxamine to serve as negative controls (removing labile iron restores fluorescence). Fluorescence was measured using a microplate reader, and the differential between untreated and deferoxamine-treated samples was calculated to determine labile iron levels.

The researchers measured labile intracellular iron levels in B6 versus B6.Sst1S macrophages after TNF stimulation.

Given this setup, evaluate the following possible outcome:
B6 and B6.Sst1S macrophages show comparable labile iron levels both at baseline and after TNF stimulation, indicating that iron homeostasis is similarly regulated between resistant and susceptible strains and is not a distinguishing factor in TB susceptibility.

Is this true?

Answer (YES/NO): NO